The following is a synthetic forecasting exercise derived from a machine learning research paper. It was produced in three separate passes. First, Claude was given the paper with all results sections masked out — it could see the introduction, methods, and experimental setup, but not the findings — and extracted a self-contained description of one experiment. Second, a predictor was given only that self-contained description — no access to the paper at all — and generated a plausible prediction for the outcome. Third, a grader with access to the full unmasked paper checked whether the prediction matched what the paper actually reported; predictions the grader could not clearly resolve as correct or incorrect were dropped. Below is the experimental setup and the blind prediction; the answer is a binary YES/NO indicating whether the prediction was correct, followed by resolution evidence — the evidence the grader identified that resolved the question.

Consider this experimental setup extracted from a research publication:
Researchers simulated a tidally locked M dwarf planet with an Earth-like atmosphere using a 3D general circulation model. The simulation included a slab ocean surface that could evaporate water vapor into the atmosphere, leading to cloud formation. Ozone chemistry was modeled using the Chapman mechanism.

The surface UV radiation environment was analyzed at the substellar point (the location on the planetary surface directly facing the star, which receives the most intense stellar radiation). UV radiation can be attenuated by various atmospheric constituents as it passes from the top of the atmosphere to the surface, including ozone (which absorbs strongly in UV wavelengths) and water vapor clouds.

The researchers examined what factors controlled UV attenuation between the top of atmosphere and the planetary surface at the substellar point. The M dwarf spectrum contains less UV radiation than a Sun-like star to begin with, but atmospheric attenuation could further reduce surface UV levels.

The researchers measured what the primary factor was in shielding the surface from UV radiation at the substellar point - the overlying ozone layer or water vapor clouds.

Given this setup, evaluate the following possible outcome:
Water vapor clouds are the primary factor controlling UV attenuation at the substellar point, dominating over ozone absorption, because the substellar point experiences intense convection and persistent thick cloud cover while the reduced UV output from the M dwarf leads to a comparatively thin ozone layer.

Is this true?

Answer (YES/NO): YES